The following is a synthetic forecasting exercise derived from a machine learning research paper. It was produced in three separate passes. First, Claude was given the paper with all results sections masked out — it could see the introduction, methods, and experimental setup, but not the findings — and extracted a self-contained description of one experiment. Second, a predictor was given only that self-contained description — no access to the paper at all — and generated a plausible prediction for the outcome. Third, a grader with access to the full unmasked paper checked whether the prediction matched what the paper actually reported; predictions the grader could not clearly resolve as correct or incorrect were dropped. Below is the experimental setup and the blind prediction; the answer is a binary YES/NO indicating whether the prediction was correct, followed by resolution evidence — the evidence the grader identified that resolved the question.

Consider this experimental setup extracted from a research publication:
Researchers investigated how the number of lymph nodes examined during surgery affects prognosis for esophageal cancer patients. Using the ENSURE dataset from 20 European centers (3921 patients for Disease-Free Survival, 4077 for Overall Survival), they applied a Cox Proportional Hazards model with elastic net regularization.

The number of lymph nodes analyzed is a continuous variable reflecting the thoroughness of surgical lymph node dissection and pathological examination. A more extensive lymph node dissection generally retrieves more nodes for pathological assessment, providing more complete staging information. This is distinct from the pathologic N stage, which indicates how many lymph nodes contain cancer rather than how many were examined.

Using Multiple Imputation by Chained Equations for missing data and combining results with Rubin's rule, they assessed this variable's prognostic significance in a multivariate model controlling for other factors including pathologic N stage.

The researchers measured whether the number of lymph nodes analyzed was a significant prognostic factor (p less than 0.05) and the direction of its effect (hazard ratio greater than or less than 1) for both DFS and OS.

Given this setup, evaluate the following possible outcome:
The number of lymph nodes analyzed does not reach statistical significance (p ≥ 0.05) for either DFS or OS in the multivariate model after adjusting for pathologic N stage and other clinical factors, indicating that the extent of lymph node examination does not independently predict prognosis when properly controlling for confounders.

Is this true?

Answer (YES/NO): NO